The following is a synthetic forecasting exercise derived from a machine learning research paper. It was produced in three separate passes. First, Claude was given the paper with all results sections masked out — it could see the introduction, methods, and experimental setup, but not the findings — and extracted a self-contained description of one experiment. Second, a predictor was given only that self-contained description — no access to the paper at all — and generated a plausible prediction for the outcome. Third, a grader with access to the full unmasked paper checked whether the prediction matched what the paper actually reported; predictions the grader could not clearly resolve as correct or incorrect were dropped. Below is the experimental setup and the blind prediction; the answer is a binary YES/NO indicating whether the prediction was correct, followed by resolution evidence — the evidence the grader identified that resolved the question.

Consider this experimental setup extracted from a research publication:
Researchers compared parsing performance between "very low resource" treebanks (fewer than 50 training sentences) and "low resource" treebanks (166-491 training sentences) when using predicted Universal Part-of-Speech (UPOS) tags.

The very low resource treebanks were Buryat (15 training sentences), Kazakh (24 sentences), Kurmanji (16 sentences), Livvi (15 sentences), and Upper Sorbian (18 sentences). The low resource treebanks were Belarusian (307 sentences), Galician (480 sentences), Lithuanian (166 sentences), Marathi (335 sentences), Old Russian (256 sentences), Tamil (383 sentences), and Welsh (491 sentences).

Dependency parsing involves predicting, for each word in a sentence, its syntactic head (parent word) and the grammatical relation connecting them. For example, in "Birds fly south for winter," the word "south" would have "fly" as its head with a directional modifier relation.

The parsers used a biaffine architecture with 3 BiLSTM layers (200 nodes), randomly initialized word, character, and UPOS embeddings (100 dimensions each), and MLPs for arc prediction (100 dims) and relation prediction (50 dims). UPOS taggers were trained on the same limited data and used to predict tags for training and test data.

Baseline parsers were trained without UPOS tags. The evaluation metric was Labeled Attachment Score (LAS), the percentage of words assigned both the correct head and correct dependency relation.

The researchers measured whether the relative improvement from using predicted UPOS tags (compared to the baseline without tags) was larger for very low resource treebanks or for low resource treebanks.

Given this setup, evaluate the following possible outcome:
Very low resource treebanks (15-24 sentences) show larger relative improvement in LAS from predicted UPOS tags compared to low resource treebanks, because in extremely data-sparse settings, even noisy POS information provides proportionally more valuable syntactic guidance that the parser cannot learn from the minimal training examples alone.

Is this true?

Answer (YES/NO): YES